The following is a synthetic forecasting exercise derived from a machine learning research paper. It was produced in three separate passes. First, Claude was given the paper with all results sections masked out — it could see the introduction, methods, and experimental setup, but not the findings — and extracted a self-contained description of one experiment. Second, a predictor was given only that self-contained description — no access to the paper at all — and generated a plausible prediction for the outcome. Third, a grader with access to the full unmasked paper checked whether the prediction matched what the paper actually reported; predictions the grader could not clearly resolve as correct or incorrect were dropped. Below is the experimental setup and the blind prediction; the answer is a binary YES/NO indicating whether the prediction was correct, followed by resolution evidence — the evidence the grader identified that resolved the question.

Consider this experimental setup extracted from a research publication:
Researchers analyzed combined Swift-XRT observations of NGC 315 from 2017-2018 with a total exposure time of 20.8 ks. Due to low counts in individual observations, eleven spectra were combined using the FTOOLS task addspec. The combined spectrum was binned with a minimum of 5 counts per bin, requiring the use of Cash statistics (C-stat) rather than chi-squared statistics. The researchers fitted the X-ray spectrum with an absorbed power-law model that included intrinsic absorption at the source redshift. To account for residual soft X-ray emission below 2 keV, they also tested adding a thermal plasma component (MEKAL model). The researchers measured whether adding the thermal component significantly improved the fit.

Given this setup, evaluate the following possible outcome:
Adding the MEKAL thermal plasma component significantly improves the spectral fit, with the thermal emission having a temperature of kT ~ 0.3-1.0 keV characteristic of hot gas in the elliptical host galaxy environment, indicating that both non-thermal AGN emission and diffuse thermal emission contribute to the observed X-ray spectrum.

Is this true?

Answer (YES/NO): YES